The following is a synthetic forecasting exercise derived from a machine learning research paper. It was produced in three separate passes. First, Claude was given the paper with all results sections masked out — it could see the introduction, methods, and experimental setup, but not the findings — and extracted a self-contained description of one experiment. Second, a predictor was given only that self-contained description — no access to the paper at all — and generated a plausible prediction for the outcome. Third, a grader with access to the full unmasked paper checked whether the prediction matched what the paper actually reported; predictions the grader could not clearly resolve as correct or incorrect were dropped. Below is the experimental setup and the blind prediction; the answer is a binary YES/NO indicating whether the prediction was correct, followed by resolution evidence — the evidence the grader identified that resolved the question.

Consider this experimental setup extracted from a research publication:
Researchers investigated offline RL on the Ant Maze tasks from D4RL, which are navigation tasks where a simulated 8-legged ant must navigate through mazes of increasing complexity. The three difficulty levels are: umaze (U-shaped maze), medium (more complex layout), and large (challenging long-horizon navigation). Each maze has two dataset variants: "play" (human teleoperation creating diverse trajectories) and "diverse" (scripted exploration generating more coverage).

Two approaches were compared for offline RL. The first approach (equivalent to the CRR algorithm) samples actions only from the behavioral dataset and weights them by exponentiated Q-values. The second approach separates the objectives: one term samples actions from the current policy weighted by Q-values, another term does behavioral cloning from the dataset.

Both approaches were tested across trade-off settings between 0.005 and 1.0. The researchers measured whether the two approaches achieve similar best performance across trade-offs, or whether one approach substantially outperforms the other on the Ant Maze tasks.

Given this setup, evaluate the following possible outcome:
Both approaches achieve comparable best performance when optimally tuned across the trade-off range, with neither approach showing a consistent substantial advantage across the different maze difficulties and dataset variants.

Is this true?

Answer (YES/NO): YES